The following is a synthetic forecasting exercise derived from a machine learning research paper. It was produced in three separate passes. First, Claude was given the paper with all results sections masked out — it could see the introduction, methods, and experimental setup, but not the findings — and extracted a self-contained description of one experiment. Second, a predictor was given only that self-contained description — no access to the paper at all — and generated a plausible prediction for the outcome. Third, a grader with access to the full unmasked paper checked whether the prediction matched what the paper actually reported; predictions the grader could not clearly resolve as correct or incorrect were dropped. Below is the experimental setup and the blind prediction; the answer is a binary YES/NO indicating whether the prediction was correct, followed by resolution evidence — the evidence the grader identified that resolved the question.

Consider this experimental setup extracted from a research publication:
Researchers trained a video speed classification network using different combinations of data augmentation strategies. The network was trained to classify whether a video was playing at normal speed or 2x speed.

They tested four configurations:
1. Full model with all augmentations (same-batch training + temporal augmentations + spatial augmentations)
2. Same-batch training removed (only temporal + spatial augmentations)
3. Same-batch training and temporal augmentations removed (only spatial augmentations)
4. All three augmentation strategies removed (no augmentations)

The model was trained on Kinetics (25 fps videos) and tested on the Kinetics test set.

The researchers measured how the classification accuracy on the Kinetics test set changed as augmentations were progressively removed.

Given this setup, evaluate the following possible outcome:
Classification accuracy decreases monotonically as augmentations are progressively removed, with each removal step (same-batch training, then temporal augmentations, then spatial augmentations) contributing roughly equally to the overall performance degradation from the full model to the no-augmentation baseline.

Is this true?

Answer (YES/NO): NO